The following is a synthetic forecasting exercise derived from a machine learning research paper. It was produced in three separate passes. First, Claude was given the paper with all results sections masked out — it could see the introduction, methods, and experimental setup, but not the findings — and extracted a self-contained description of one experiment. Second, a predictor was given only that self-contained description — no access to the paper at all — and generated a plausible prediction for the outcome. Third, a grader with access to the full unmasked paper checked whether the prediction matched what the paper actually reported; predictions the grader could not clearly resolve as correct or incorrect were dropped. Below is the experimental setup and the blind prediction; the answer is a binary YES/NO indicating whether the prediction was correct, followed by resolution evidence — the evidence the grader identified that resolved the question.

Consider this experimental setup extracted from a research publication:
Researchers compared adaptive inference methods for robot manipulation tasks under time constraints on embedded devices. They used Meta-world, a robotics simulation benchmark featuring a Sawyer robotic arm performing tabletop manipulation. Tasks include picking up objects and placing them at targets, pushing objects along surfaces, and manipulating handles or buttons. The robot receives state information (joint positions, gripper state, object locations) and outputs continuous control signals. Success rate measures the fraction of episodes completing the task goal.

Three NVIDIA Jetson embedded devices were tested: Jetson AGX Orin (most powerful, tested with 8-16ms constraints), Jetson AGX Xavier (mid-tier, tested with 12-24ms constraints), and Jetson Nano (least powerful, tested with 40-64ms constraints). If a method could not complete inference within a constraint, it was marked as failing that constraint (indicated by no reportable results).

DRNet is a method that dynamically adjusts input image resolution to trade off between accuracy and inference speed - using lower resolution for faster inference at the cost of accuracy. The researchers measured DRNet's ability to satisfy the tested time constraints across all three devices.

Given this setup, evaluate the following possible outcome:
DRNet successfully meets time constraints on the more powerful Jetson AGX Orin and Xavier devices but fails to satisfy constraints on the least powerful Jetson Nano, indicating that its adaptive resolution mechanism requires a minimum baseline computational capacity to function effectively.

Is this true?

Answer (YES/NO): NO